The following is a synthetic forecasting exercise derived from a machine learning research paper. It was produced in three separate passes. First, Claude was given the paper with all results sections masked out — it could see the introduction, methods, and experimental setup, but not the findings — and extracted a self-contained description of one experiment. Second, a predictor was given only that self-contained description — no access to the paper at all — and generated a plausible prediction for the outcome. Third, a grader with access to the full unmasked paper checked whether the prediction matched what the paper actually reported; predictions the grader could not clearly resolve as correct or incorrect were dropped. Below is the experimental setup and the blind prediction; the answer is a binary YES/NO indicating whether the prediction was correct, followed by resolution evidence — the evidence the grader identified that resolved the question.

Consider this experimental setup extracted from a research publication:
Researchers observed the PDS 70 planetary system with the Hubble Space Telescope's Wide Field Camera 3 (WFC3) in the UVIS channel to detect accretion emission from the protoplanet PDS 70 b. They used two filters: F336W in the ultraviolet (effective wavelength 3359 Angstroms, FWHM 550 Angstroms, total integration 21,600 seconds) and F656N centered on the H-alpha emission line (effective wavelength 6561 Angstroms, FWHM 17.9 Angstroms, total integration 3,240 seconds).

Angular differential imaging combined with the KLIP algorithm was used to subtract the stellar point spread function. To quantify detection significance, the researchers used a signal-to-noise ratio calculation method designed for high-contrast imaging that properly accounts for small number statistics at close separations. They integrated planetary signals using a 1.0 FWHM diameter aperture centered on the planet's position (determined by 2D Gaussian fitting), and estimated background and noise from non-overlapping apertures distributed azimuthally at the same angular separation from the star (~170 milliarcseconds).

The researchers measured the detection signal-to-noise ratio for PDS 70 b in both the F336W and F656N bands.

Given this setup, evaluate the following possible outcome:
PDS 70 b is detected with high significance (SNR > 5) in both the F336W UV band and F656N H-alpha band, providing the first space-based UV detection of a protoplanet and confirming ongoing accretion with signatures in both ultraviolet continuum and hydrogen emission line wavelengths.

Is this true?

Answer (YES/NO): YES